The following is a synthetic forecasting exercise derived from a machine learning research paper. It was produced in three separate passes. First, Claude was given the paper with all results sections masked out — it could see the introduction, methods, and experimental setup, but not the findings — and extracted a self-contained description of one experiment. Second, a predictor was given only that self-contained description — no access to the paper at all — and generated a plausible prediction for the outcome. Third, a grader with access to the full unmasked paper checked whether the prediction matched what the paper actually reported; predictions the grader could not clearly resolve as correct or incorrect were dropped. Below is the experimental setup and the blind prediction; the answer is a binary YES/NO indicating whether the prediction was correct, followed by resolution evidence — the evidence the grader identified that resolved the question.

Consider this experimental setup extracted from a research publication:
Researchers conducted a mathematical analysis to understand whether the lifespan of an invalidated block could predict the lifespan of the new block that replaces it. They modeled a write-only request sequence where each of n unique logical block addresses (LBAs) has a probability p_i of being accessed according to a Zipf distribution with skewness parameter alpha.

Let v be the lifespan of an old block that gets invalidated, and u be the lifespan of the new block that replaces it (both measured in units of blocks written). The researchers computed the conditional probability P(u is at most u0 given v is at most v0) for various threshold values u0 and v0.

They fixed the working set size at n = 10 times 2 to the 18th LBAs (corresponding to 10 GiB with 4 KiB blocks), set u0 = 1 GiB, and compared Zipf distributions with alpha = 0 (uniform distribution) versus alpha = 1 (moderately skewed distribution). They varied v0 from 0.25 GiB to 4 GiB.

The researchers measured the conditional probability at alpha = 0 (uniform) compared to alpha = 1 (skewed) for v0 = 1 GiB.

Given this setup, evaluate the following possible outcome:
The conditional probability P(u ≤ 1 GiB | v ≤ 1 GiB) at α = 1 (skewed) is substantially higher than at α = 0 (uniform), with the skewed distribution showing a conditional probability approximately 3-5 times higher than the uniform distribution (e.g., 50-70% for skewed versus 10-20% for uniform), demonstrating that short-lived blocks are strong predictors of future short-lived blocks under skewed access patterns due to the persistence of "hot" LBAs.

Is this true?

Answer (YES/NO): NO